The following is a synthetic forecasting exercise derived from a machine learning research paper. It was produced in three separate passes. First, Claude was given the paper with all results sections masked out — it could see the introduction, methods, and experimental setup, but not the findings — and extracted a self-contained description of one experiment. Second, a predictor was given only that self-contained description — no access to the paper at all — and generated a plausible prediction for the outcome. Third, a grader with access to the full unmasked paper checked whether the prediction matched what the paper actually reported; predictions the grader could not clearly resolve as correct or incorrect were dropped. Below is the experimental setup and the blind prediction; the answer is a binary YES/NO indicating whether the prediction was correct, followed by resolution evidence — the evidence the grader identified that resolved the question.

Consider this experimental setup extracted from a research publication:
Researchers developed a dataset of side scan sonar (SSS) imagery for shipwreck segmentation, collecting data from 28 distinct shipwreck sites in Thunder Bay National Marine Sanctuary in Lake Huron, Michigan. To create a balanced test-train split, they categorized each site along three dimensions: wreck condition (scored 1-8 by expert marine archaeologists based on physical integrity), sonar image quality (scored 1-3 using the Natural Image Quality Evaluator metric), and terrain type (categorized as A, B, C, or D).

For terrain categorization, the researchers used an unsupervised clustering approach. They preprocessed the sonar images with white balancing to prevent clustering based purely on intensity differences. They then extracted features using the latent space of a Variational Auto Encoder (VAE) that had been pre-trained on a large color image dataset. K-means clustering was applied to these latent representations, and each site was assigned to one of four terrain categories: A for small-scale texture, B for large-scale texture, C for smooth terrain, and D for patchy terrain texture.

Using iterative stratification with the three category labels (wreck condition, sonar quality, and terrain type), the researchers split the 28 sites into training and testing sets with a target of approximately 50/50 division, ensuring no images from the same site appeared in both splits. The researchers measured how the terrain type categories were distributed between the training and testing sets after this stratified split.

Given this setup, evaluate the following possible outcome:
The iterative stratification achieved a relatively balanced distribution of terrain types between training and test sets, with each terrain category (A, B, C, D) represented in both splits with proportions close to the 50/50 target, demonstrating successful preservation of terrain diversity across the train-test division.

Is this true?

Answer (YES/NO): NO